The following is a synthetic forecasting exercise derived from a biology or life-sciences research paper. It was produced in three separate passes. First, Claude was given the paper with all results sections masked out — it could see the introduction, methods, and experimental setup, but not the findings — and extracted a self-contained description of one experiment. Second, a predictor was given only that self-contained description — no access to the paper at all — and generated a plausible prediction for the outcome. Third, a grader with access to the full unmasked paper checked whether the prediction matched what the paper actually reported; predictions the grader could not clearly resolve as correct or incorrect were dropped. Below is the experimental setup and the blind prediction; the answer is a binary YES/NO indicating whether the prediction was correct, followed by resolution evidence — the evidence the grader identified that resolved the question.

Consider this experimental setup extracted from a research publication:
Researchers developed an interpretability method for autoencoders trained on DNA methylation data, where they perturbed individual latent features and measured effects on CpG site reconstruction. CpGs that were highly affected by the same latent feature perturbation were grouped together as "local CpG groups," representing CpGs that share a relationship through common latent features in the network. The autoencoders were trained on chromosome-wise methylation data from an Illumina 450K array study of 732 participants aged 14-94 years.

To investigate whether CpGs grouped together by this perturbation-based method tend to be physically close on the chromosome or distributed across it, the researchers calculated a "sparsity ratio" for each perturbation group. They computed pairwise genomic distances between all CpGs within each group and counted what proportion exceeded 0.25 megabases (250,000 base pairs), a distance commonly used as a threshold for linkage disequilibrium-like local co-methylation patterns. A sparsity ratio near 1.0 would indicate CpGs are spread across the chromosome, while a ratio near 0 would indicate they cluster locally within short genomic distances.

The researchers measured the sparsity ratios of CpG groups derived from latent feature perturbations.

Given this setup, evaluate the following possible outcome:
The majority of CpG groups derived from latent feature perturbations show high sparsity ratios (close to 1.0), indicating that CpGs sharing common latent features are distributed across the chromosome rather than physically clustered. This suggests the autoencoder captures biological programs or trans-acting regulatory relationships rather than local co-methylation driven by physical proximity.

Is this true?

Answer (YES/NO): YES